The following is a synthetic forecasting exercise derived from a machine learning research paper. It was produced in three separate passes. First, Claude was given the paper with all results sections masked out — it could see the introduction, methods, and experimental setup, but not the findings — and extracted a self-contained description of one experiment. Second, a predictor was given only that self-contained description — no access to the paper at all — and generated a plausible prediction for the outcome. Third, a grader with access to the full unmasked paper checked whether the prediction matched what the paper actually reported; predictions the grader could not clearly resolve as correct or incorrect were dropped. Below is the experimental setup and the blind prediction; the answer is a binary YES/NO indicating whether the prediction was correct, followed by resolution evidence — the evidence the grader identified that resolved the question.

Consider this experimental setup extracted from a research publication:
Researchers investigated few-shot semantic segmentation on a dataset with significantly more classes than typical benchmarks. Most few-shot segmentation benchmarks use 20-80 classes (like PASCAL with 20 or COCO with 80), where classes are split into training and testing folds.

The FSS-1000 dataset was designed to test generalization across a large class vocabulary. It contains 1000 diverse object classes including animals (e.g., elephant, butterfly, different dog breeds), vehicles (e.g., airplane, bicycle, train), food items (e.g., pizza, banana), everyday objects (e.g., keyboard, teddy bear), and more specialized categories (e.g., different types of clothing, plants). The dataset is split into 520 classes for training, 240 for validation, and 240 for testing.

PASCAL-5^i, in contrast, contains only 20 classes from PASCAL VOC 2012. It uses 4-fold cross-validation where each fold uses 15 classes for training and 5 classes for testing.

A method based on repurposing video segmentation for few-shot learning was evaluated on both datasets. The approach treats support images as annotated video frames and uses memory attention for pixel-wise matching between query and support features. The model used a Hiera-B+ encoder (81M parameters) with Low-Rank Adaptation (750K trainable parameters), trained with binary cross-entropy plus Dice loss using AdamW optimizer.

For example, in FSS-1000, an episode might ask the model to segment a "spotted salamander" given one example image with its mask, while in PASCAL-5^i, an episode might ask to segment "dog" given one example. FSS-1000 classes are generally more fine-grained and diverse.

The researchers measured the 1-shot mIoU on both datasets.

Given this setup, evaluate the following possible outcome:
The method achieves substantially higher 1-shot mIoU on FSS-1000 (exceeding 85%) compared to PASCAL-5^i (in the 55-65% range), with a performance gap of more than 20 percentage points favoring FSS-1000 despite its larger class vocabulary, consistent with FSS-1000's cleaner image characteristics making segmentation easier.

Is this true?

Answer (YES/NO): NO